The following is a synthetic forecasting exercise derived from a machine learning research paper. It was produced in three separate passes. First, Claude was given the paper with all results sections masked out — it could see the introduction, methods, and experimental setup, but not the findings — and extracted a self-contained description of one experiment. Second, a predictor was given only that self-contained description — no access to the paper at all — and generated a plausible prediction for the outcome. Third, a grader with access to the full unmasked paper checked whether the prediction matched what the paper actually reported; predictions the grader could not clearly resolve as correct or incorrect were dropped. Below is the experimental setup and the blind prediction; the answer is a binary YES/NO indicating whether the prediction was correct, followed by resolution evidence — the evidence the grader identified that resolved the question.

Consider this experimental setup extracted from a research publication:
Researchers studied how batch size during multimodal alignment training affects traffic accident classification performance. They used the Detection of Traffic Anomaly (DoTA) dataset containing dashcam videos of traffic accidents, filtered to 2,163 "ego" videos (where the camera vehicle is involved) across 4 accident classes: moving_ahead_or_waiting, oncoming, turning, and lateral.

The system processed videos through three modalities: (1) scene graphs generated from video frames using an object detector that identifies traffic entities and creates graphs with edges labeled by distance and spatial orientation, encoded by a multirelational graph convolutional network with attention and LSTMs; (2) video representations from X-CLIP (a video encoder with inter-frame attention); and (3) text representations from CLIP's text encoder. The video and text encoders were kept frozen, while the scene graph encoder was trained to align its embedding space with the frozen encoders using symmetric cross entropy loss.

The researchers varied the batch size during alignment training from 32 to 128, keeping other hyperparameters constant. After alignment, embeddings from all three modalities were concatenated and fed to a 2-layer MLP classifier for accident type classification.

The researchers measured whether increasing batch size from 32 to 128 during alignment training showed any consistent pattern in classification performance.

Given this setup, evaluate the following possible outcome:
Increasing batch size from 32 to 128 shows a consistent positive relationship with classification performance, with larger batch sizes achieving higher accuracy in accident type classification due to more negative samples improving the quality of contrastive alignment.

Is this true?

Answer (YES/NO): YES